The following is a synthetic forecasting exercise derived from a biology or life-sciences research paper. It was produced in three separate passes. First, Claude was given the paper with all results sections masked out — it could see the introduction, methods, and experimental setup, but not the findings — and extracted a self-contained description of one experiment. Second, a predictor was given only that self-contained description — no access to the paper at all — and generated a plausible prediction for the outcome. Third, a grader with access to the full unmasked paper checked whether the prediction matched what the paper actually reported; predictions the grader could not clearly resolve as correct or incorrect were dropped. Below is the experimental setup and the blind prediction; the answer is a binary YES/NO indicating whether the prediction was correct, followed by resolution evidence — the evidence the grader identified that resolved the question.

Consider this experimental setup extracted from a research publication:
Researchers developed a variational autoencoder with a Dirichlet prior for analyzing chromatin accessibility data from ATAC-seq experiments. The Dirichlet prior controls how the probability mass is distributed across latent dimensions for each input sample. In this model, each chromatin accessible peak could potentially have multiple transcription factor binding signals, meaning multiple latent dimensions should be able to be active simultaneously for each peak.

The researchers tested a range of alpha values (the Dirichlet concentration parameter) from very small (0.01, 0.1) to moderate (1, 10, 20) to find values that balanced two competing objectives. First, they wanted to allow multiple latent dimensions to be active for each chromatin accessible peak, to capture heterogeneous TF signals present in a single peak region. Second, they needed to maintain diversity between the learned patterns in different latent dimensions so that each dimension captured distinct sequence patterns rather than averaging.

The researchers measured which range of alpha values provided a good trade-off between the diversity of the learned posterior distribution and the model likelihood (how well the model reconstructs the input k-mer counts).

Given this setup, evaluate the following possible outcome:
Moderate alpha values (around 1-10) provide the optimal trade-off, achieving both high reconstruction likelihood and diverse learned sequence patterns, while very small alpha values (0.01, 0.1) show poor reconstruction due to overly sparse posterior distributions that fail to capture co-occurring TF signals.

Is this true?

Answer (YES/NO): NO